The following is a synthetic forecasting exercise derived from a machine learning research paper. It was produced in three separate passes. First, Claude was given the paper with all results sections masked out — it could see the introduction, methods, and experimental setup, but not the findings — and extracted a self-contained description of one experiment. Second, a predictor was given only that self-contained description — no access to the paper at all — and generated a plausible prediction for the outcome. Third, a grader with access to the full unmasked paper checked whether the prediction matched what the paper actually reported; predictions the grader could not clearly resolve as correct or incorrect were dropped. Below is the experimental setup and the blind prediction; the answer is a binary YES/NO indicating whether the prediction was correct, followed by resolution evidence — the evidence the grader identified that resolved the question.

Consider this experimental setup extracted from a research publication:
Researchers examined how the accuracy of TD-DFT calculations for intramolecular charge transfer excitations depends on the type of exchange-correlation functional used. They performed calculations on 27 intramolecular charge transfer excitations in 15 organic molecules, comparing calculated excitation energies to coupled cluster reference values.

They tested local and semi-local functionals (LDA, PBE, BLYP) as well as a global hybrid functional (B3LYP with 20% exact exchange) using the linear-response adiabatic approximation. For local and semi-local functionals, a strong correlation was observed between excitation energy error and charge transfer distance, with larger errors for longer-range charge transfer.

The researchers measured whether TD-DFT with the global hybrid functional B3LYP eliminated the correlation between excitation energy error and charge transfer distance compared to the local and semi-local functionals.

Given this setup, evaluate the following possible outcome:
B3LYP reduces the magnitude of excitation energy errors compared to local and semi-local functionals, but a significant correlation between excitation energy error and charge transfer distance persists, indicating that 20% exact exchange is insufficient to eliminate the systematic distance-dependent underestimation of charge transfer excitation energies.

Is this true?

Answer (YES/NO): YES